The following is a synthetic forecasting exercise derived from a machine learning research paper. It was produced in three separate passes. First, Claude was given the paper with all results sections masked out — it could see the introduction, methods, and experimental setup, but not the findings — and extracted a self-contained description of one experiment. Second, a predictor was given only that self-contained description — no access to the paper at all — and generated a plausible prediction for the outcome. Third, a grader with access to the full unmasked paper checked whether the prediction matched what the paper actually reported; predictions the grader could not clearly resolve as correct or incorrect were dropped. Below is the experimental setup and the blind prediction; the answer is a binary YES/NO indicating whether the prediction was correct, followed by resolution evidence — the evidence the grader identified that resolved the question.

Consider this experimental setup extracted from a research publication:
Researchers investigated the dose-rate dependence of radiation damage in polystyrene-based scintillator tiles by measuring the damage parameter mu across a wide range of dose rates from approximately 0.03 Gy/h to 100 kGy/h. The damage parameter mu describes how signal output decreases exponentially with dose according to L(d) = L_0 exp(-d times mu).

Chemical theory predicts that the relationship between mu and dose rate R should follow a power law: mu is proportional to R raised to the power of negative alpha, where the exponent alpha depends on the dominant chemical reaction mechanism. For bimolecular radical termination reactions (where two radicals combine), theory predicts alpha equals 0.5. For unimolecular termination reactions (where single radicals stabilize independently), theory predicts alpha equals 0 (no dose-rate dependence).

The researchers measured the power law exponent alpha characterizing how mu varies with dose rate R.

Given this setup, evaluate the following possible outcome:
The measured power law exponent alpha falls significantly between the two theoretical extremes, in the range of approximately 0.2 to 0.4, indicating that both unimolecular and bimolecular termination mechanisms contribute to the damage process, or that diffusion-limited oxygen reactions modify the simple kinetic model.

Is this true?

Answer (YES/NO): YES